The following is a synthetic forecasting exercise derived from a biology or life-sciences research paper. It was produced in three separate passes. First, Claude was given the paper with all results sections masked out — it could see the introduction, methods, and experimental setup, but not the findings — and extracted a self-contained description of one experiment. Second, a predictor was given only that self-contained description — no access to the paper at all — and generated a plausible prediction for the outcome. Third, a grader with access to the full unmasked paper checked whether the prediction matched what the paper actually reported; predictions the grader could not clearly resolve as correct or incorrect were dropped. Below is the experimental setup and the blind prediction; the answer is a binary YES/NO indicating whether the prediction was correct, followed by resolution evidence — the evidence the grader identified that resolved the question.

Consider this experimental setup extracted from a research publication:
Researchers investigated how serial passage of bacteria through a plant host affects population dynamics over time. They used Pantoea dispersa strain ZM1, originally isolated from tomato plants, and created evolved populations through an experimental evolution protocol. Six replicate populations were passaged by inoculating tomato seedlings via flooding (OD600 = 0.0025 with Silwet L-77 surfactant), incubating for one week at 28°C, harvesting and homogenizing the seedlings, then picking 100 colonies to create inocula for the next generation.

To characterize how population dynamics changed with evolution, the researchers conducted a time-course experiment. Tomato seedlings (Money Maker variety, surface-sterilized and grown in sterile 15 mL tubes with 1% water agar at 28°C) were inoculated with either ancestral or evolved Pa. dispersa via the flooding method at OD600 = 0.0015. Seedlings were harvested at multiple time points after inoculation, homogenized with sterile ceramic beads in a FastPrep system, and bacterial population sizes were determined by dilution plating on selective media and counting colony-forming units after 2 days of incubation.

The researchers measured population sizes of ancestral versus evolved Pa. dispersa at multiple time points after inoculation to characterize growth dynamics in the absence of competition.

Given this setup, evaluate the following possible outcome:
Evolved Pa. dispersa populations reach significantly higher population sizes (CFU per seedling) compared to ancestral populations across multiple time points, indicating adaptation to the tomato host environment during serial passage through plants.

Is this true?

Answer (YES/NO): NO